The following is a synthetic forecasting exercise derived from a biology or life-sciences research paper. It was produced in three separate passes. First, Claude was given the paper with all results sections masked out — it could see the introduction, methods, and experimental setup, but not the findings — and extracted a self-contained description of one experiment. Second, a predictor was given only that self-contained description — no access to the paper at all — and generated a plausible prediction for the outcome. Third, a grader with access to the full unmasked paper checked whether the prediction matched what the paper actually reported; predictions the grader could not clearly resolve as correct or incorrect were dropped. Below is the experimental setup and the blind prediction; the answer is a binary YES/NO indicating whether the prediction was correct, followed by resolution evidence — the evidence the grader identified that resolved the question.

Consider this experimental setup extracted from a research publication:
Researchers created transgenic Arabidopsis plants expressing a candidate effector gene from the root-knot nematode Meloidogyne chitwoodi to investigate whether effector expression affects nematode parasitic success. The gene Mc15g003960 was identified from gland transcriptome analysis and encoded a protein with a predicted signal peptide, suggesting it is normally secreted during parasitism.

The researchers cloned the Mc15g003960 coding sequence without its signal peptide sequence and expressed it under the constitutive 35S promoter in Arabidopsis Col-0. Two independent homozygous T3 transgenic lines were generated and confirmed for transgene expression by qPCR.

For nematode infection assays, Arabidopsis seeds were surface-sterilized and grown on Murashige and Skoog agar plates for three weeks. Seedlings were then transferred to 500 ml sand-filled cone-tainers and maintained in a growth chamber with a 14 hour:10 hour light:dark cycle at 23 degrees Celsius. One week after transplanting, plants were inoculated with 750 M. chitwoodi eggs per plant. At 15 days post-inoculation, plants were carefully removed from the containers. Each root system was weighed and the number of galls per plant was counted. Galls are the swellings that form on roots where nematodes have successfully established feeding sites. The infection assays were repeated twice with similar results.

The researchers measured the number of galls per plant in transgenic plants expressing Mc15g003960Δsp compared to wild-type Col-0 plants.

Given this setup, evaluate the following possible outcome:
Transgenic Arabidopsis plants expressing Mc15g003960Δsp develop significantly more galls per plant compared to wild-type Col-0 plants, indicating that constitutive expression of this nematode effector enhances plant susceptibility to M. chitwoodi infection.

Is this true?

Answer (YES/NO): YES